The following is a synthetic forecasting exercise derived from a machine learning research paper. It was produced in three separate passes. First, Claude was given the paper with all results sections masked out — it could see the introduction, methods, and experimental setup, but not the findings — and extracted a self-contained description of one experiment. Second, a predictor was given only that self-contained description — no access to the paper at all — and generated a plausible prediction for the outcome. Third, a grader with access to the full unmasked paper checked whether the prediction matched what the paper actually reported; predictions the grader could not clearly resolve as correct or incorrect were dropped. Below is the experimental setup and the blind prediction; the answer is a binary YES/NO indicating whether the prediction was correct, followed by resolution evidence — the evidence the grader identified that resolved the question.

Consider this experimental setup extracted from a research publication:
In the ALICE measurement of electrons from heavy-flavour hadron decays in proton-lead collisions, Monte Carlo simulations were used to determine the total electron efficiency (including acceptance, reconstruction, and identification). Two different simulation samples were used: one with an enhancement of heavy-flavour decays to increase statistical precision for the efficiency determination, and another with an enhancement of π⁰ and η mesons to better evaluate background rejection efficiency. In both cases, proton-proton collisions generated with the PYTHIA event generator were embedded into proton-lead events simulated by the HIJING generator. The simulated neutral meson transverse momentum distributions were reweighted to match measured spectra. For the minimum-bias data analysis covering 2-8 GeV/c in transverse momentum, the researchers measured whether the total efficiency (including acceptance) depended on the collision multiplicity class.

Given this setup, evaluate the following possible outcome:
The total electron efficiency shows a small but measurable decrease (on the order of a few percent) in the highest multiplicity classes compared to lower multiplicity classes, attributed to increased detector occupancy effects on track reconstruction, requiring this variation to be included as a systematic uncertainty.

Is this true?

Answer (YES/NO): NO